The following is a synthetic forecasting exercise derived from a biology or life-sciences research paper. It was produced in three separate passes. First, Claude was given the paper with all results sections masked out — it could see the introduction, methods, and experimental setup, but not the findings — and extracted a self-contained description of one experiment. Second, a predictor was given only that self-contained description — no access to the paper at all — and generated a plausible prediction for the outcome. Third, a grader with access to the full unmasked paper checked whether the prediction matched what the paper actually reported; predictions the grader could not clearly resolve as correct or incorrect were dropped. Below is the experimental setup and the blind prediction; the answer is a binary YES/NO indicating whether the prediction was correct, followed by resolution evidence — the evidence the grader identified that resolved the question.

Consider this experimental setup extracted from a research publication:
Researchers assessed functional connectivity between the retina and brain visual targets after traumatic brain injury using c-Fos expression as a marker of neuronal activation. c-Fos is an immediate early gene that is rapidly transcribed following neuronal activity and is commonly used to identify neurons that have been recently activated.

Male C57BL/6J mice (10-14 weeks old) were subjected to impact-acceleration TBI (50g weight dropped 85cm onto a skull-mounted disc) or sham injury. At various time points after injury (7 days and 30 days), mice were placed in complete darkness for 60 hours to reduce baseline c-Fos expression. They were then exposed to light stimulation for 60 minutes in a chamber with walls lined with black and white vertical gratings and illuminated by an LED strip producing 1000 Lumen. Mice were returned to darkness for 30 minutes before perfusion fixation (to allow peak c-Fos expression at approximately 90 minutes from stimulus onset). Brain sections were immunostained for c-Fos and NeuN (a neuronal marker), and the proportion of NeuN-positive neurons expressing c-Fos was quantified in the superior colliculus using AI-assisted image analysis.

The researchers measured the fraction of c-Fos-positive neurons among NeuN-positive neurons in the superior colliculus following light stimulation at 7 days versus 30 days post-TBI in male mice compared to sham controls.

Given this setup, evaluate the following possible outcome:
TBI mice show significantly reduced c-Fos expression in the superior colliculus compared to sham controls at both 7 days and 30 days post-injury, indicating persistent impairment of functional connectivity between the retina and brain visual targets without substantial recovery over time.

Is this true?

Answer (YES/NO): NO